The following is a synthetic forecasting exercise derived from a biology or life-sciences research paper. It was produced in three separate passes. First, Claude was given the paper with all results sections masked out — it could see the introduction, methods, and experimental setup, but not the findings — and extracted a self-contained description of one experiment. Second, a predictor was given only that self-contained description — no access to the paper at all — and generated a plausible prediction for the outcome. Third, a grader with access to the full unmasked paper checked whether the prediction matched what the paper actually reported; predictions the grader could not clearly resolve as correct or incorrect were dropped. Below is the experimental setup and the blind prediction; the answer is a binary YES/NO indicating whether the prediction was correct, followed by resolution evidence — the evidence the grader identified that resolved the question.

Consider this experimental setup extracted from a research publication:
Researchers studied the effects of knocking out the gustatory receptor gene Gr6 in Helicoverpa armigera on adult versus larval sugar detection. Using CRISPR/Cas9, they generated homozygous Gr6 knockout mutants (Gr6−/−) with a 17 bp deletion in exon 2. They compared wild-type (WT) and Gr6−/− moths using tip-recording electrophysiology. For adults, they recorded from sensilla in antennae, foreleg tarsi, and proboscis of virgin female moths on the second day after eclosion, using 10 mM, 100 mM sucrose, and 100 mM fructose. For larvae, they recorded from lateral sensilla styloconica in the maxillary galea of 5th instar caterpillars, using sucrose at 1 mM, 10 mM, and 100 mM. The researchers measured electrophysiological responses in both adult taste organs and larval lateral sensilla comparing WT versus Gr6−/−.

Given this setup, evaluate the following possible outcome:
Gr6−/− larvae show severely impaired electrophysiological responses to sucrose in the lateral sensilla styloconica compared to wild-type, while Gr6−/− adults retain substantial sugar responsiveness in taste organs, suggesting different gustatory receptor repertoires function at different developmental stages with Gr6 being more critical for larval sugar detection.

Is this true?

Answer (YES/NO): NO